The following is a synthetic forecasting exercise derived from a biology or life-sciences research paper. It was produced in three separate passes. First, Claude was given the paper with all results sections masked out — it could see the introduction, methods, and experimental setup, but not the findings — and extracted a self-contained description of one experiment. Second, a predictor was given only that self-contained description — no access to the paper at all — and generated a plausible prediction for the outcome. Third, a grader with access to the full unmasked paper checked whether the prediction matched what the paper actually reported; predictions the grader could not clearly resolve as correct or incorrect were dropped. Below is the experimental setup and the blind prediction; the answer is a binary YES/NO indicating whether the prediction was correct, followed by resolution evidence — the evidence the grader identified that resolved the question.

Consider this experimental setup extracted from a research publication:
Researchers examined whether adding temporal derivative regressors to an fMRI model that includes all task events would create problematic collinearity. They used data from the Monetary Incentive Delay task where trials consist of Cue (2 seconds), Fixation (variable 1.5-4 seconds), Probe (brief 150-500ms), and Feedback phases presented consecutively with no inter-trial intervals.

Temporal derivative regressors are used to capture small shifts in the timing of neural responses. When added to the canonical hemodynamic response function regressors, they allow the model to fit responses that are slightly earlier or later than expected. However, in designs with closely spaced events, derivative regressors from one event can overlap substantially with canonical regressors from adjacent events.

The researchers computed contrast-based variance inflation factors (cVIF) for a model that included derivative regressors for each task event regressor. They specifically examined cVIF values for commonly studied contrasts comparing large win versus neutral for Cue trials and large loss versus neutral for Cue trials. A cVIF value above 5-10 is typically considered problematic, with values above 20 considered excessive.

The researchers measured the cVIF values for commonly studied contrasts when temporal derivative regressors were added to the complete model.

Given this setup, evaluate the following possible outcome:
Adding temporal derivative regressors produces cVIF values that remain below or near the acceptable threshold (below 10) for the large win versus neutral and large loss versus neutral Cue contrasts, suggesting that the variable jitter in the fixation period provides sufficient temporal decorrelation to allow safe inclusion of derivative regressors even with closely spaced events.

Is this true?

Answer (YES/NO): NO